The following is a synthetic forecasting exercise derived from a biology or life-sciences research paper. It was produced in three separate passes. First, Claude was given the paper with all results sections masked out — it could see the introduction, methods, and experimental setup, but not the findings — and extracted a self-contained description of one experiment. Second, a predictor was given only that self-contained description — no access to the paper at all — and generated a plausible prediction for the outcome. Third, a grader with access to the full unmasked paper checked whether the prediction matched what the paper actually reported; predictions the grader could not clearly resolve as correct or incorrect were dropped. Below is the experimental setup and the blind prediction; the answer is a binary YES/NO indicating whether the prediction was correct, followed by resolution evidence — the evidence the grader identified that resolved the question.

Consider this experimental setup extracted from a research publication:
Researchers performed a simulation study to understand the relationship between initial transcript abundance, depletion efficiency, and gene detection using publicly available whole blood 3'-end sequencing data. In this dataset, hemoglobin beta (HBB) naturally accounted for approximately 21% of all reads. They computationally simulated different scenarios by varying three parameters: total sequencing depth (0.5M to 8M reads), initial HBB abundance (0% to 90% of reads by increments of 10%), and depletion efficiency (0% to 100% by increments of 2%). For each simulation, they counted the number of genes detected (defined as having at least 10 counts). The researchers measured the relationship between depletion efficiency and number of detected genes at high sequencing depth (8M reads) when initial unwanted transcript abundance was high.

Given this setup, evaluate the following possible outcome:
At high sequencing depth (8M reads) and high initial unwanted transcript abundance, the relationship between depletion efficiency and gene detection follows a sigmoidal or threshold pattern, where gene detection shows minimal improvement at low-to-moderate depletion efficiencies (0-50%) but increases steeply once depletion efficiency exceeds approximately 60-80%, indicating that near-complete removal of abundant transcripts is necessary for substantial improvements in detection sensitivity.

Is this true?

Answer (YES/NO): NO